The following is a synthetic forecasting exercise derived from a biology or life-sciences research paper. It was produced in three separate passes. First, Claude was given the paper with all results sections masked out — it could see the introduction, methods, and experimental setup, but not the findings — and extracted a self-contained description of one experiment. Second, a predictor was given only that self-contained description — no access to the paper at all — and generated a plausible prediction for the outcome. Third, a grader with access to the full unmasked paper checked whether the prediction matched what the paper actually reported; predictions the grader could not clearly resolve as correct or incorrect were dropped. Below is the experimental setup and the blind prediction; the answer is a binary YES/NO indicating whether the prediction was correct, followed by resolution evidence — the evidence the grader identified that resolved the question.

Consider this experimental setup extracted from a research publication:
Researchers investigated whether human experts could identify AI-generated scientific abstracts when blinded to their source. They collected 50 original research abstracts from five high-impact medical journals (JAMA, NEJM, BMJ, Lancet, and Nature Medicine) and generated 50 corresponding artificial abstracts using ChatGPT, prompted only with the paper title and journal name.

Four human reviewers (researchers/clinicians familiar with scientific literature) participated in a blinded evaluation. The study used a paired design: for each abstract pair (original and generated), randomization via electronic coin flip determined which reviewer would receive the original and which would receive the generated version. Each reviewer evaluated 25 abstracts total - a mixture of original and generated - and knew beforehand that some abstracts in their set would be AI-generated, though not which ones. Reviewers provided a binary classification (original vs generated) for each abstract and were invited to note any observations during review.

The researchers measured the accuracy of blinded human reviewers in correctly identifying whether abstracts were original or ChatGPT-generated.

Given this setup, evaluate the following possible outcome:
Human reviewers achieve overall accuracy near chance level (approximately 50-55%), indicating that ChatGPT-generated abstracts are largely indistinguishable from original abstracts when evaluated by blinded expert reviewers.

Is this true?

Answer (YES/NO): NO